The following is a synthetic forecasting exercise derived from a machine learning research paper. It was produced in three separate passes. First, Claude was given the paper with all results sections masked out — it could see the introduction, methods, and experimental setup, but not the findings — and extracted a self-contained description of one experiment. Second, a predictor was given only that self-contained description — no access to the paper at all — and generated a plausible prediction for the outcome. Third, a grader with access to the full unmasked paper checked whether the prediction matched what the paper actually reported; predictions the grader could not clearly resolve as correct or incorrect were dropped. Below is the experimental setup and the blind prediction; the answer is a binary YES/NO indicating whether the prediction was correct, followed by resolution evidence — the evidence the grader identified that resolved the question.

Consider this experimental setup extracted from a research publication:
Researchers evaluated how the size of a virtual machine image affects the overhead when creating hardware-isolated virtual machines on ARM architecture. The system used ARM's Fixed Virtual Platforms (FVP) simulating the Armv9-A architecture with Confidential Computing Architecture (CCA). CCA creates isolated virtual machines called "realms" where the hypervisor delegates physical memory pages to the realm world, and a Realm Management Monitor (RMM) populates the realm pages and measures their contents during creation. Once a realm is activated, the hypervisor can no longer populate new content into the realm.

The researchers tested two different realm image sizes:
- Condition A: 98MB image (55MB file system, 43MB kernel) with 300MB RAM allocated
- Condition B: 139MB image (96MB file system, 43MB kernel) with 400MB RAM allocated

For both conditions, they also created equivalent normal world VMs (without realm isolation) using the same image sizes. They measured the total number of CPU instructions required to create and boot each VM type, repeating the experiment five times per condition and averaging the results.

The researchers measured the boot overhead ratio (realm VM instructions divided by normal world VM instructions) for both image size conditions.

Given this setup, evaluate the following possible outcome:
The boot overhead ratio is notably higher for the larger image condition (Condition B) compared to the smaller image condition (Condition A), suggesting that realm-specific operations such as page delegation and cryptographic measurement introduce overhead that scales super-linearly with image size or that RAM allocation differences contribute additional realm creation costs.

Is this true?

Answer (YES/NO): YES